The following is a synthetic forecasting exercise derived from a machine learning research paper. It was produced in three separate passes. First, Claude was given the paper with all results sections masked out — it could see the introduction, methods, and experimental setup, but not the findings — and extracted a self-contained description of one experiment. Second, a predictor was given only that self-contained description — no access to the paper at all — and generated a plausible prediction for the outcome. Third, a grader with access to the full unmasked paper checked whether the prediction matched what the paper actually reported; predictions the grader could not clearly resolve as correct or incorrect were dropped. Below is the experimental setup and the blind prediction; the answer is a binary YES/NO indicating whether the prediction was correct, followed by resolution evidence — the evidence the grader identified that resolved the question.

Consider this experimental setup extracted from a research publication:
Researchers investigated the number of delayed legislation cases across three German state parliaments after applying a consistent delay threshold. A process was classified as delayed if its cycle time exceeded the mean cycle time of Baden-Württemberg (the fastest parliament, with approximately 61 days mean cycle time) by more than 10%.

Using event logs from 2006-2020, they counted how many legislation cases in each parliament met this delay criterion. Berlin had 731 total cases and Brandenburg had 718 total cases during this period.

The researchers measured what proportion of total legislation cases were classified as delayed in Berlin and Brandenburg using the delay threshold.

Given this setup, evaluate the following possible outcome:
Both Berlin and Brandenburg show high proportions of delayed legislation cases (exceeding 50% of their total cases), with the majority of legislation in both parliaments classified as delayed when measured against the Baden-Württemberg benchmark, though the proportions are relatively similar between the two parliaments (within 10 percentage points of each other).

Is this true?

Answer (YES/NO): YES